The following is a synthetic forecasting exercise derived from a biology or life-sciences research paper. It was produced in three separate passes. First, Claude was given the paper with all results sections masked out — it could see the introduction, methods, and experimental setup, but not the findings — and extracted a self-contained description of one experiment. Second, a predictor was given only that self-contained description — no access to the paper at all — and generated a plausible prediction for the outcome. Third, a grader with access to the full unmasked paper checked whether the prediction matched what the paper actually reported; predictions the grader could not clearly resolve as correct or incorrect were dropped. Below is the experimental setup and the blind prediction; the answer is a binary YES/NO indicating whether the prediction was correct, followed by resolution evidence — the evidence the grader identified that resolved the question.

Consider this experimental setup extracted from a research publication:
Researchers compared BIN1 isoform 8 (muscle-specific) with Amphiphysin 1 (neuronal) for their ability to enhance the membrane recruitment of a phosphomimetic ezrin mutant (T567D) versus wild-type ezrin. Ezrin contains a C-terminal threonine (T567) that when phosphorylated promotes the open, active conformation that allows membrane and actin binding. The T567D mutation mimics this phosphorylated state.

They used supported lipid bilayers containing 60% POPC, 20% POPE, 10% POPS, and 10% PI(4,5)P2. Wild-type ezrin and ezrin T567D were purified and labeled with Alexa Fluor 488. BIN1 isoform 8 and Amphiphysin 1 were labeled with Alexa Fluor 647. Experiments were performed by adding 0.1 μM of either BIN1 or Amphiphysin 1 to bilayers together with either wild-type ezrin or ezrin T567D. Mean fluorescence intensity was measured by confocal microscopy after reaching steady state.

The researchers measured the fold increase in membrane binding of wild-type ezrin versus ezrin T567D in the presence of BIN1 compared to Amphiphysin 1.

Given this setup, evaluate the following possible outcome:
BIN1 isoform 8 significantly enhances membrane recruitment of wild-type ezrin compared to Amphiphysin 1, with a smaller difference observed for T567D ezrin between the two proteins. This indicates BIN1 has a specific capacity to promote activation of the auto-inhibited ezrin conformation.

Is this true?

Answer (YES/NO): YES